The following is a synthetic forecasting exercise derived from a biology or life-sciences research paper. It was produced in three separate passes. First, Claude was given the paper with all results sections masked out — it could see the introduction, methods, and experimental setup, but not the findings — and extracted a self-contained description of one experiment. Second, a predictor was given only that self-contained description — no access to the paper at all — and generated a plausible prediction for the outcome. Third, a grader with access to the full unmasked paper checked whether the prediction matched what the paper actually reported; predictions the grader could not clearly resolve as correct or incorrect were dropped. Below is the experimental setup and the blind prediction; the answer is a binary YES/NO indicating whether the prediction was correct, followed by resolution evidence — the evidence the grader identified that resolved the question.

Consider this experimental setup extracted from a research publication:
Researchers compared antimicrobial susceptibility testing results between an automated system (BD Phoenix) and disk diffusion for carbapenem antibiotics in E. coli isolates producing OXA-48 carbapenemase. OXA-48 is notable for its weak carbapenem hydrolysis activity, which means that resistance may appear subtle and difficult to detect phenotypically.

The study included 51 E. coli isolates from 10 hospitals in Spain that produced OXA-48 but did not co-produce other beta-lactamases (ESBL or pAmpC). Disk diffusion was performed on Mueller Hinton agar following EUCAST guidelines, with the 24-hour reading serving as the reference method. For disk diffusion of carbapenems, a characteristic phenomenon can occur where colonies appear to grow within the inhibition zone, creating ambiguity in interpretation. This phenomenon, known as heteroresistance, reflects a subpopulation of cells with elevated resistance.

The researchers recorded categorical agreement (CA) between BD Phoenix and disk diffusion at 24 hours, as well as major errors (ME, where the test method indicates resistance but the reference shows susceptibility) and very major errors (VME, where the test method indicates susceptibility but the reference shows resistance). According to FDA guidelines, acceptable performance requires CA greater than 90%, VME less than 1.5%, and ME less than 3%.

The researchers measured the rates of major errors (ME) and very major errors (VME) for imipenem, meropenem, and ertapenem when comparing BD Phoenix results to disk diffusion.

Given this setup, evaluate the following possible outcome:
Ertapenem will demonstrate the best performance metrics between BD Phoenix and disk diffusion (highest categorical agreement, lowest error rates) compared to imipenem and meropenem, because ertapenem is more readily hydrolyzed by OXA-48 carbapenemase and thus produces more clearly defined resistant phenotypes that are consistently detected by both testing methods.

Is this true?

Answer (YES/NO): YES